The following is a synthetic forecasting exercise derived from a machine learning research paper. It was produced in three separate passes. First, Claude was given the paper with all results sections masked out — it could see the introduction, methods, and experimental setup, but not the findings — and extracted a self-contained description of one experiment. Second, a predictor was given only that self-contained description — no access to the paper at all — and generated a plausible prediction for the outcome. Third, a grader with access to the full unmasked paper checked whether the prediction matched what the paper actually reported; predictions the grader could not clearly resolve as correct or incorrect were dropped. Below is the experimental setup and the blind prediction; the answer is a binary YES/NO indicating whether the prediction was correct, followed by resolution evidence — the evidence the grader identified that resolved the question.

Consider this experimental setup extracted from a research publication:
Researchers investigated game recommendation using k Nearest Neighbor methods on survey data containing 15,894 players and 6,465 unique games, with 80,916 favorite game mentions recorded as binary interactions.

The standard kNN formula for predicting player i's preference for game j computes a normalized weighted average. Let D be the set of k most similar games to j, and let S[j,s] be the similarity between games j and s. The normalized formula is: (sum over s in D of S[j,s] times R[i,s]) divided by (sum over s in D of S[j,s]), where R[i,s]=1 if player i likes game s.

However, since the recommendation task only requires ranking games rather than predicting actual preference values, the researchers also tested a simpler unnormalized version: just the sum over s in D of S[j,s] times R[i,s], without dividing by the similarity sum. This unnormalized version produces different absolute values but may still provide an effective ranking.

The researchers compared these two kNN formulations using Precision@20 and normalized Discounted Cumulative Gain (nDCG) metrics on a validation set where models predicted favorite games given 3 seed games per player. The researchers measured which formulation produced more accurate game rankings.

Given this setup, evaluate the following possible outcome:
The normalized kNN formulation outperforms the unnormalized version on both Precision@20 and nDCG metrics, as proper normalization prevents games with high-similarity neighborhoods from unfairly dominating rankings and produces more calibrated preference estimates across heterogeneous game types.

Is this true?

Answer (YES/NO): NO